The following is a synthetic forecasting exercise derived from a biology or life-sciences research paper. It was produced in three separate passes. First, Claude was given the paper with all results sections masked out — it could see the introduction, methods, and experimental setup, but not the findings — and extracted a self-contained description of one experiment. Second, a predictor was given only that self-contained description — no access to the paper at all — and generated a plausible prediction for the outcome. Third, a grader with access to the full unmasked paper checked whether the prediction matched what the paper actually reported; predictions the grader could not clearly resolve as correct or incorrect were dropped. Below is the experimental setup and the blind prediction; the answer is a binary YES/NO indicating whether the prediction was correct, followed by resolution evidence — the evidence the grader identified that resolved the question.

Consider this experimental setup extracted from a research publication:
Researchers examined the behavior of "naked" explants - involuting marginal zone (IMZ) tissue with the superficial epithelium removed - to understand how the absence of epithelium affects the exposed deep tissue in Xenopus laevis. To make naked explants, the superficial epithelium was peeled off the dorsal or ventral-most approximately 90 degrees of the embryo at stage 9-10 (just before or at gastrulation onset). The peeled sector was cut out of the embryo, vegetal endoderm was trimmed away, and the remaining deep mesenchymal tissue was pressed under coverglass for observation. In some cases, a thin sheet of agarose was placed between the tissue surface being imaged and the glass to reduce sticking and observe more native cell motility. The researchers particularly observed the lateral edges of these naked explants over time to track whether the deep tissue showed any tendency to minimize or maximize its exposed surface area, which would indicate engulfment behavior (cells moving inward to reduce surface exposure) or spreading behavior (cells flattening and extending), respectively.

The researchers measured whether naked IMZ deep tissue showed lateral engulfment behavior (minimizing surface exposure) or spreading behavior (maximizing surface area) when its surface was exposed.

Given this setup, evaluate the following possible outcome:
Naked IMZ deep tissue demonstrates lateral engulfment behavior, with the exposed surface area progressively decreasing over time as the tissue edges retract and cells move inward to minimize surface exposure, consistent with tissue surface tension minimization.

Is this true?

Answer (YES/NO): NO